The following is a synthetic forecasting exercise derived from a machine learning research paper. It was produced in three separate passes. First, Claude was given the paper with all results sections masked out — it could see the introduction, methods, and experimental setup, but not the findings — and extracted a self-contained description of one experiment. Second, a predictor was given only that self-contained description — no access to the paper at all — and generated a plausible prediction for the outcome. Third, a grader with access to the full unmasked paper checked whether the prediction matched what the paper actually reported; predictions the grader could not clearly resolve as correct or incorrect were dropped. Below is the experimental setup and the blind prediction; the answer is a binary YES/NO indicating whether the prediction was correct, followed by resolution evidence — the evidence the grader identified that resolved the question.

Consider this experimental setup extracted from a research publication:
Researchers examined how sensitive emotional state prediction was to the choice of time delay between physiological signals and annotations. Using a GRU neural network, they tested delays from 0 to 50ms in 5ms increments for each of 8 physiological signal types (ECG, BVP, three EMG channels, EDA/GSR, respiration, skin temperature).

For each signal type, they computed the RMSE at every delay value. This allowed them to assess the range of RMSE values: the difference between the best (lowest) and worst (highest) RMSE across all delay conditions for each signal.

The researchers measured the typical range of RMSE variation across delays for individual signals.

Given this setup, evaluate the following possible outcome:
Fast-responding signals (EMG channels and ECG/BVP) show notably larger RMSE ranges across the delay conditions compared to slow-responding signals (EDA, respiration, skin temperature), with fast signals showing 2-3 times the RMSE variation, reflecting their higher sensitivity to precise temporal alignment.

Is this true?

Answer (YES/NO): NO